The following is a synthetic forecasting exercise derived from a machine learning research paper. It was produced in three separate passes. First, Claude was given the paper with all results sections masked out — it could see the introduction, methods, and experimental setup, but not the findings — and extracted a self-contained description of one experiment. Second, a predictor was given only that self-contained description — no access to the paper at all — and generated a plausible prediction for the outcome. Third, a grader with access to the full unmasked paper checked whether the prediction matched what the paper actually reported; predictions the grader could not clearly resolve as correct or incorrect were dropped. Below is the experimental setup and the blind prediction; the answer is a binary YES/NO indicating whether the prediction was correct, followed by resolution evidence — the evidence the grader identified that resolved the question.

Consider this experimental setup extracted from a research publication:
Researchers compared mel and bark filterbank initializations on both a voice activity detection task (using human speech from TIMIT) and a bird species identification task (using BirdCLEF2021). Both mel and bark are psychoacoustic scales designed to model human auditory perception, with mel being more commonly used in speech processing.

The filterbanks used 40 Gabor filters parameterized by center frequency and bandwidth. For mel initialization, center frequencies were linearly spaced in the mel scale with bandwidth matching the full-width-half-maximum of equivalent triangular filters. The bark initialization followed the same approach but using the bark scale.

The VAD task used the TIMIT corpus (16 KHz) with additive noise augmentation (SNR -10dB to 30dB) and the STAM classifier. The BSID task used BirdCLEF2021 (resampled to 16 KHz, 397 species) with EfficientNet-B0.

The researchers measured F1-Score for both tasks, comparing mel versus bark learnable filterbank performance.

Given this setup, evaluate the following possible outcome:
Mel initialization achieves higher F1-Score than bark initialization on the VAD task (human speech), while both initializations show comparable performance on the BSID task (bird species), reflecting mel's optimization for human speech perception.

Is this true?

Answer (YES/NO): NO